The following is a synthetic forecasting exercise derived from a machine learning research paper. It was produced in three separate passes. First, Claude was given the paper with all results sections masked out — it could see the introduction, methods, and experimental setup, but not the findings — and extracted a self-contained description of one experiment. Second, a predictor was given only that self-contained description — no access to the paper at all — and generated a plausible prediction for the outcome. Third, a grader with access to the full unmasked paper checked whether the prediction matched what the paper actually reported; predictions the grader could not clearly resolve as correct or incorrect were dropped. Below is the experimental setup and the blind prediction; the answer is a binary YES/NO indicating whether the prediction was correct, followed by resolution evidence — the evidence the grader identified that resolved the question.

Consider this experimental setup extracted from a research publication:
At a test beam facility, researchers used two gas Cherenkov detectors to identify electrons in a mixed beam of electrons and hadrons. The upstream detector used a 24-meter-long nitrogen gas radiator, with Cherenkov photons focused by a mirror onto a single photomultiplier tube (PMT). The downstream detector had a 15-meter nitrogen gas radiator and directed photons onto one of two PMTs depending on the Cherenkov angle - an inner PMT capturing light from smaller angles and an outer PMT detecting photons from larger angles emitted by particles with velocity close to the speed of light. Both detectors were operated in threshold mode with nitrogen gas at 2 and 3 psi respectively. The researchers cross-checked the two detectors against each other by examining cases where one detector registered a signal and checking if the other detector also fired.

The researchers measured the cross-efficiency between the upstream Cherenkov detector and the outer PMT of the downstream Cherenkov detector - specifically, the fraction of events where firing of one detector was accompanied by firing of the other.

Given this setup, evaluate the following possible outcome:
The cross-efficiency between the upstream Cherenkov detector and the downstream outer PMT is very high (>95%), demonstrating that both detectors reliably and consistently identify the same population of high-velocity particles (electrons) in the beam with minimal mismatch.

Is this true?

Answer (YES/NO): YES